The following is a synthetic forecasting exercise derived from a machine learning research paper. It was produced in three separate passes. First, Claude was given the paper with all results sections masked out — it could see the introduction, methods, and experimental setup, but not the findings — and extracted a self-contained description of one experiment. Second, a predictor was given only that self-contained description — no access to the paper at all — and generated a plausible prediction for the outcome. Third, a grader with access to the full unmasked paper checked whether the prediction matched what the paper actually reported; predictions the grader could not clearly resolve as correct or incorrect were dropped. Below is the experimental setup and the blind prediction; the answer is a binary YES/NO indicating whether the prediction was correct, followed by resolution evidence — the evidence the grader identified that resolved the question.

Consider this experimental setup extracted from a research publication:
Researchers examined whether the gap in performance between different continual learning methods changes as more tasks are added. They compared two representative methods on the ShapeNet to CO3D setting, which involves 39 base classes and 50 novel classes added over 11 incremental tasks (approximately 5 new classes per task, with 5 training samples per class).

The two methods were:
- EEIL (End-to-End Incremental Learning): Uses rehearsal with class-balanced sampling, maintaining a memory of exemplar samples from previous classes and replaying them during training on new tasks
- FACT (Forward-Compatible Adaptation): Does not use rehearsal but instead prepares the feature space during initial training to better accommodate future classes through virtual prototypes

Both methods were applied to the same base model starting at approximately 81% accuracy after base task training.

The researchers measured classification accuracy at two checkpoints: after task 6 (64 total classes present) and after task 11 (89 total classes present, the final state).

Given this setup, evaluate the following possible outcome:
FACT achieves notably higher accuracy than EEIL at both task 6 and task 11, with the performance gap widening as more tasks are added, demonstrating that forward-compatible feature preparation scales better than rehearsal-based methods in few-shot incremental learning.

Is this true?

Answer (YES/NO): YES